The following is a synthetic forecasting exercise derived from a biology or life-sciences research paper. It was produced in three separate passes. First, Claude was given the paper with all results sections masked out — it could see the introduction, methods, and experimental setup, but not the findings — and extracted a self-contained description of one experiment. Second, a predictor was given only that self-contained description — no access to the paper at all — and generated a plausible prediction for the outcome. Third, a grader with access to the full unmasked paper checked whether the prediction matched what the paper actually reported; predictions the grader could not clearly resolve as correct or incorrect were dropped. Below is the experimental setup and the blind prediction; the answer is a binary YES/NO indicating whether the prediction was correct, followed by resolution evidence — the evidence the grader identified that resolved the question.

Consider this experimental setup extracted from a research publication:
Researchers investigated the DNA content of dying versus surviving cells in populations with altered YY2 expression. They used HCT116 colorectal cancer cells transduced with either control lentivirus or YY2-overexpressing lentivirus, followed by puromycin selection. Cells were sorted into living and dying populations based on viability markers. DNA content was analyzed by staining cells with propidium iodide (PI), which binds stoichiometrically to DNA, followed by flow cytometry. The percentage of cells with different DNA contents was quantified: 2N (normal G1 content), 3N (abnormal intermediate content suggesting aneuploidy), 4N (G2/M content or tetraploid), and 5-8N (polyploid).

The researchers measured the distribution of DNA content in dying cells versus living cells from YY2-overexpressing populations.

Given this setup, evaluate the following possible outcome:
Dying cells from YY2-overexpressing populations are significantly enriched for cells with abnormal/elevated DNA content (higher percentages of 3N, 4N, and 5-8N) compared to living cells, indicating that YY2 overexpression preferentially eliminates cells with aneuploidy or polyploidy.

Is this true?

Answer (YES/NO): YES